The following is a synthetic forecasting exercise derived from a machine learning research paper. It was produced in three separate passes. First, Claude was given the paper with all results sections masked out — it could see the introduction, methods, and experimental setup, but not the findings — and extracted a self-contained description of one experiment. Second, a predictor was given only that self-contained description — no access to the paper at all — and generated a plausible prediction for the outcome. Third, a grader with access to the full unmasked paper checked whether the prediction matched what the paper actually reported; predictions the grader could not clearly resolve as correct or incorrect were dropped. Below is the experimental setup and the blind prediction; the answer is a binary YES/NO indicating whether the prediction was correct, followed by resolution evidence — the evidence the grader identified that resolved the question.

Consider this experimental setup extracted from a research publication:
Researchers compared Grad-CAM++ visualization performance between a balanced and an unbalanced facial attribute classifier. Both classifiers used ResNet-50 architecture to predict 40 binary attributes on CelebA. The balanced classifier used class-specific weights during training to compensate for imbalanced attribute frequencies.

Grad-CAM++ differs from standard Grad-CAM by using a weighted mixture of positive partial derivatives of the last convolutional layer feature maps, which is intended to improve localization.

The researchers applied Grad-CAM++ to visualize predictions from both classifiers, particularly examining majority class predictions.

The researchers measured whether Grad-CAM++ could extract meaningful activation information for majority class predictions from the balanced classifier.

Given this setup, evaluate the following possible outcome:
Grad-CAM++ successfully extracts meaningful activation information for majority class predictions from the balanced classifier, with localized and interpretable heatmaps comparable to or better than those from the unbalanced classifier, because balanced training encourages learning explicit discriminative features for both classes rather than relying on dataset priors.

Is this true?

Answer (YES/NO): NO